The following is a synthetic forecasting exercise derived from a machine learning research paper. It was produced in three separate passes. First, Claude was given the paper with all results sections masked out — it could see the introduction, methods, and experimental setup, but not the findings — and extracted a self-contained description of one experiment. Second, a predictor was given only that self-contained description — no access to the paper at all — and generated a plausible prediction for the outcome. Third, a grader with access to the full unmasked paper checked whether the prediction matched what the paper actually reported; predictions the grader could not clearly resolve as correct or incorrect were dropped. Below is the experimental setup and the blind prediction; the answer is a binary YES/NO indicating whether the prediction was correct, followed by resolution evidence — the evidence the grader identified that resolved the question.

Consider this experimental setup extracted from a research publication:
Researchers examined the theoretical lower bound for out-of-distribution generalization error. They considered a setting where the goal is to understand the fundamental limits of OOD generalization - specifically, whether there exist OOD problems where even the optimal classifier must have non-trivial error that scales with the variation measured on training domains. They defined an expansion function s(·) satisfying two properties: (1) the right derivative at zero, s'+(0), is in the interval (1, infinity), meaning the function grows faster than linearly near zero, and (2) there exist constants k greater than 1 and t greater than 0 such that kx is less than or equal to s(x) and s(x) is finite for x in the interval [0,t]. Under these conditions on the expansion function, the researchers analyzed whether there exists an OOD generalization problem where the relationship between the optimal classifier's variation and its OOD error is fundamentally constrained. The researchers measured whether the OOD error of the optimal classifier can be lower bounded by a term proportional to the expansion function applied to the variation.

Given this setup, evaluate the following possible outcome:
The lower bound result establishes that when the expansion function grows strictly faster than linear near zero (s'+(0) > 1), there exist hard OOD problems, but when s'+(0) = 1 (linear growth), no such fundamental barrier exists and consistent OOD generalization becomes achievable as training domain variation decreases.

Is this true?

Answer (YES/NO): NO